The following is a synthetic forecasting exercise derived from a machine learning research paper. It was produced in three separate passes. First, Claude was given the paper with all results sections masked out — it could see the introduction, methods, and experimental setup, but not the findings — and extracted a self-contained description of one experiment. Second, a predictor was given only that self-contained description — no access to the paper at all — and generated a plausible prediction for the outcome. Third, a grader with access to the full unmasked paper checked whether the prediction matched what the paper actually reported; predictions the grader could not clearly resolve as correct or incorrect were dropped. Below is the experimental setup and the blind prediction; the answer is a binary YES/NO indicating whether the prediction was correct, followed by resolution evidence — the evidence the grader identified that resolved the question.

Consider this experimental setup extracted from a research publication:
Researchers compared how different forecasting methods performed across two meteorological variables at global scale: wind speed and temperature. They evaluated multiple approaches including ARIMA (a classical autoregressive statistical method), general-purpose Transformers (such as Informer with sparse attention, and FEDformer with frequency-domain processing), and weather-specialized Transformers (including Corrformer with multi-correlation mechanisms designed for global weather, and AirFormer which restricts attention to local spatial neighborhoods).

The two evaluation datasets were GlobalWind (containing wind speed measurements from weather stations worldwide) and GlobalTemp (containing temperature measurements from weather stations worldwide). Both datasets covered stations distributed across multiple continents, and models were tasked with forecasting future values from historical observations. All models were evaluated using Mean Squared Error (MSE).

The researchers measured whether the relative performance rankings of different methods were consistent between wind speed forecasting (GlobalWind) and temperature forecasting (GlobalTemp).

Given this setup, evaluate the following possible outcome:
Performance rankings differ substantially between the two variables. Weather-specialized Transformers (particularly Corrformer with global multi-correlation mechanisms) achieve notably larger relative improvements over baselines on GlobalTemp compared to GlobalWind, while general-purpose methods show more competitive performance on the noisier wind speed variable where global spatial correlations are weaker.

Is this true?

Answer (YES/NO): YES